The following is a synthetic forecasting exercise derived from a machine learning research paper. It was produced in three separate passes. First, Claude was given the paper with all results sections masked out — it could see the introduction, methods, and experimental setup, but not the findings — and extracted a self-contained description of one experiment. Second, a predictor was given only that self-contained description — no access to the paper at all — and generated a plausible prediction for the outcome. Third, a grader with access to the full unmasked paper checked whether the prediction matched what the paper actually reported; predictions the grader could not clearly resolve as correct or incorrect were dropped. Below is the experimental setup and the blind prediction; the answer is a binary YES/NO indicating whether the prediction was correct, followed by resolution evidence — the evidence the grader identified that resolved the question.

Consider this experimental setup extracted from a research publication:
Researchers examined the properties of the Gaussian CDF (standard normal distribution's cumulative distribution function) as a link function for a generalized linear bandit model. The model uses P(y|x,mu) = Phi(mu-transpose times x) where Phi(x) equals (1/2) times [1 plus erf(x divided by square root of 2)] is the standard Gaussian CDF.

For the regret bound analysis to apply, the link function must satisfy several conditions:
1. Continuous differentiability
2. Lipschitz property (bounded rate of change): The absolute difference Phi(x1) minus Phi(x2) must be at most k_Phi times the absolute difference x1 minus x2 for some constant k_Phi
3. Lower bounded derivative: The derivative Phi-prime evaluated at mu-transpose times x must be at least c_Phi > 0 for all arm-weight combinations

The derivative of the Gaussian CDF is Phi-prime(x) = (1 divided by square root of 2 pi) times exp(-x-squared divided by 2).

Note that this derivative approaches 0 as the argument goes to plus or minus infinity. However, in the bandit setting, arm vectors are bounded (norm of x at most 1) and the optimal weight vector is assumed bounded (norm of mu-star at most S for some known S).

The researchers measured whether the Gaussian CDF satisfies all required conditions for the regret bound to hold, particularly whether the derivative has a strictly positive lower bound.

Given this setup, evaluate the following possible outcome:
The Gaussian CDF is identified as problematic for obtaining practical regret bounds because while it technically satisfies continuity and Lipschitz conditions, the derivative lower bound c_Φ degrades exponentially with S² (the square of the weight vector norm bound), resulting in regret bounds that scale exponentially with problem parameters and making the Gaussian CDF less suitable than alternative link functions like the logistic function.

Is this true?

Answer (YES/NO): NO